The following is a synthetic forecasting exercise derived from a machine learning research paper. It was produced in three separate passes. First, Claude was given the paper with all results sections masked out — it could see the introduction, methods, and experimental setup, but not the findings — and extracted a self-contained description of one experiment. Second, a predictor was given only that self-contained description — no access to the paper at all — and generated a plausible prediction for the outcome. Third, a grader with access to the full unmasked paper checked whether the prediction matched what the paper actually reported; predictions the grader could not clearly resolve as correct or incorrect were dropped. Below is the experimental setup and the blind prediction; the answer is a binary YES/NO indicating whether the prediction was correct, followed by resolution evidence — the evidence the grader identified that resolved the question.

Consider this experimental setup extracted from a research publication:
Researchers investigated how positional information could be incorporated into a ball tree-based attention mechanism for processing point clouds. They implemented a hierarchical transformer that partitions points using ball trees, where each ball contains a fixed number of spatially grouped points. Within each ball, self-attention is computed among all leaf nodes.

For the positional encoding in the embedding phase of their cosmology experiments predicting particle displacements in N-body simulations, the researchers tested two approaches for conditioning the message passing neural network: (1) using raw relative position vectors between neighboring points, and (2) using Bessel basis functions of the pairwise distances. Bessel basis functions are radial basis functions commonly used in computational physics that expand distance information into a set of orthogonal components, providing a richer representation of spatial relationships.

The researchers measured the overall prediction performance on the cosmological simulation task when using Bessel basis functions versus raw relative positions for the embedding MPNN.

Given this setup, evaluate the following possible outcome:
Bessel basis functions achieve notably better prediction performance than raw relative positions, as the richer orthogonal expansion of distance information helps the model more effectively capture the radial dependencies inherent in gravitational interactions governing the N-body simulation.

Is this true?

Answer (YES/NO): YES